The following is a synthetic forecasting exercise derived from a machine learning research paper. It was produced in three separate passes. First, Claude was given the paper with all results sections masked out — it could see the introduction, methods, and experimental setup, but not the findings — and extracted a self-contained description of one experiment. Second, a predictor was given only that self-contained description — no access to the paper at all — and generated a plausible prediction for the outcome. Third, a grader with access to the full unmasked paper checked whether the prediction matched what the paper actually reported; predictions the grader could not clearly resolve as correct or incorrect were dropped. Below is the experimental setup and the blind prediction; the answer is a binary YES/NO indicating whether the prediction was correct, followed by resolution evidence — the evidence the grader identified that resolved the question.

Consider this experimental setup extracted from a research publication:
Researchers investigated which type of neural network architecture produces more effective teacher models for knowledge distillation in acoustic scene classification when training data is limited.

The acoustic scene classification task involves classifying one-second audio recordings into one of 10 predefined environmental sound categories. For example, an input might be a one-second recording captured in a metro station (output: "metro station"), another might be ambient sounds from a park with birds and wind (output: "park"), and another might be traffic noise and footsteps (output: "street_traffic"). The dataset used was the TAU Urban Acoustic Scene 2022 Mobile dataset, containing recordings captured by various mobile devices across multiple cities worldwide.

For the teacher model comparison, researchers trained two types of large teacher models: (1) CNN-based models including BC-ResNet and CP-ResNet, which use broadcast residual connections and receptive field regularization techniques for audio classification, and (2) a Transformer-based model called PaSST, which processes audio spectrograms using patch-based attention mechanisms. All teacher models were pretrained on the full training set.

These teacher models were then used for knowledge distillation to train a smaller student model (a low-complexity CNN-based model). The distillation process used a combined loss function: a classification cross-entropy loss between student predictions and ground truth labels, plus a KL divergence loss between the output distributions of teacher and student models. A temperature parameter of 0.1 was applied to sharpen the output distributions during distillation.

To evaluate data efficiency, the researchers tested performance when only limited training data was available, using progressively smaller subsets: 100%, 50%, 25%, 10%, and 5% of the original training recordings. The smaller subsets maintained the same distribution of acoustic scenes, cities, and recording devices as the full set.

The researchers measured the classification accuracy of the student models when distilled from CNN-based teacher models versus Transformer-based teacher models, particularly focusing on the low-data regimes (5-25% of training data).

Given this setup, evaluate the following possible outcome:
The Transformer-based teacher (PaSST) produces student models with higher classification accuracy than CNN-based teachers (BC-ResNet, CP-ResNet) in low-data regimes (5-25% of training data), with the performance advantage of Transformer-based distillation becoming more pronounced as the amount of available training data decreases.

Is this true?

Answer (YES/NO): YES